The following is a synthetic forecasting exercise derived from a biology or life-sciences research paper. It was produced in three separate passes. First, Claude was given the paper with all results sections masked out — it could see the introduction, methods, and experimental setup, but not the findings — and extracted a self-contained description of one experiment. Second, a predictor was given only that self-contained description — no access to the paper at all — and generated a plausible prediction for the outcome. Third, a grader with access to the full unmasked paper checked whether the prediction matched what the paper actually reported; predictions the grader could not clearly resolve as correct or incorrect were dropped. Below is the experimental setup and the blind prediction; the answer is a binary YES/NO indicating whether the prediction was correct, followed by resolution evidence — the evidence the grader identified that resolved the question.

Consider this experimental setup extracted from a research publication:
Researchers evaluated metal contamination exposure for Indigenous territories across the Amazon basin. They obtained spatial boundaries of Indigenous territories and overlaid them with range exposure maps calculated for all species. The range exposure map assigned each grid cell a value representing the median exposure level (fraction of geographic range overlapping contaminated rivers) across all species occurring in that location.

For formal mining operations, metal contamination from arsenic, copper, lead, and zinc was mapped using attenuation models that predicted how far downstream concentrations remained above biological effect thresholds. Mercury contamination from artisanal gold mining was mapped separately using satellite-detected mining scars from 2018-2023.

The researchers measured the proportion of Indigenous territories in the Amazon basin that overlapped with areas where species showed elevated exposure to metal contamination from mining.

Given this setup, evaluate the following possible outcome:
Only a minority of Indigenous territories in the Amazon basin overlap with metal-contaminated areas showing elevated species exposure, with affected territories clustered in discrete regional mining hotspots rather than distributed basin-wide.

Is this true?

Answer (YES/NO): NO